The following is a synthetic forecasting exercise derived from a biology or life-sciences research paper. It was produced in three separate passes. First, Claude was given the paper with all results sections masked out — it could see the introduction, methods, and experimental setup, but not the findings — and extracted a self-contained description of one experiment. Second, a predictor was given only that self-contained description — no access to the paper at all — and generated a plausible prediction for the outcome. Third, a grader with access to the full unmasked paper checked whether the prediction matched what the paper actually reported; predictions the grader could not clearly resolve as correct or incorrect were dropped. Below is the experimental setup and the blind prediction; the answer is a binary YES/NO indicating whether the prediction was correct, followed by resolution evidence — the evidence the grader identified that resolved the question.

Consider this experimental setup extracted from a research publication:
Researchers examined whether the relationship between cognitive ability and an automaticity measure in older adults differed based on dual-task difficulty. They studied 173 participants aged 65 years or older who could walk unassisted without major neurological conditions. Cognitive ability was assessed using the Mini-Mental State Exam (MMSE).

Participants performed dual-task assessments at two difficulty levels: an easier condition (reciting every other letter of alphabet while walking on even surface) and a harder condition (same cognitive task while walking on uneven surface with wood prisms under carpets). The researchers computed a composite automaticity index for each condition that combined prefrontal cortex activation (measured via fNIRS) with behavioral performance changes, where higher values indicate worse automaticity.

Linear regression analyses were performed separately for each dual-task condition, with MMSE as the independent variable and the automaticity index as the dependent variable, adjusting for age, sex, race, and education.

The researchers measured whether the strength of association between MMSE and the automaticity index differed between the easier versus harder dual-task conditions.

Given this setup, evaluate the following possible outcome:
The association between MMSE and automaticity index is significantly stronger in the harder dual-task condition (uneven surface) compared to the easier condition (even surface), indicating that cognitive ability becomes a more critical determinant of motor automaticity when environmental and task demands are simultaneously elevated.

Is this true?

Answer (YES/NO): NO